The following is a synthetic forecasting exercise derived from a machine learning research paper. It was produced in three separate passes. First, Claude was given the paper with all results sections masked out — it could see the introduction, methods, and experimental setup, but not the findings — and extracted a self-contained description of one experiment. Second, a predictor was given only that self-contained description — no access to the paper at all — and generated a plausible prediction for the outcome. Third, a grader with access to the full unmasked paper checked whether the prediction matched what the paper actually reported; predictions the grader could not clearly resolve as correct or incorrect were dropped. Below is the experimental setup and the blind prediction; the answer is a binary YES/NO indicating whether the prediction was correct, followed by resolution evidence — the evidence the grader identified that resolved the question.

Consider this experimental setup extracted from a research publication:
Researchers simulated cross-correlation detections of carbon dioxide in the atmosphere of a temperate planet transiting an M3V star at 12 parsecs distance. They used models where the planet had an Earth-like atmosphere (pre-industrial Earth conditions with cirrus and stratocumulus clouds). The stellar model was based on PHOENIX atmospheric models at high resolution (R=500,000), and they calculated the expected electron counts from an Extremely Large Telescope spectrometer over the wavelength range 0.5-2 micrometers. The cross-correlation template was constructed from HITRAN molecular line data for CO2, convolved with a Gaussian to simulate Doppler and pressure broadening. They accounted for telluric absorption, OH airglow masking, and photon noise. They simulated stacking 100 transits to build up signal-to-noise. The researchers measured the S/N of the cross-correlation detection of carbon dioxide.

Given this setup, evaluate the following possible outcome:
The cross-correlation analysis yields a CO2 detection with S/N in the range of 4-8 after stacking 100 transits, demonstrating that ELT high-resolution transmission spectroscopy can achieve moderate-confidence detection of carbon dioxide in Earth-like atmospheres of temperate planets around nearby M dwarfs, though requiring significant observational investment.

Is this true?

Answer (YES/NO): YES